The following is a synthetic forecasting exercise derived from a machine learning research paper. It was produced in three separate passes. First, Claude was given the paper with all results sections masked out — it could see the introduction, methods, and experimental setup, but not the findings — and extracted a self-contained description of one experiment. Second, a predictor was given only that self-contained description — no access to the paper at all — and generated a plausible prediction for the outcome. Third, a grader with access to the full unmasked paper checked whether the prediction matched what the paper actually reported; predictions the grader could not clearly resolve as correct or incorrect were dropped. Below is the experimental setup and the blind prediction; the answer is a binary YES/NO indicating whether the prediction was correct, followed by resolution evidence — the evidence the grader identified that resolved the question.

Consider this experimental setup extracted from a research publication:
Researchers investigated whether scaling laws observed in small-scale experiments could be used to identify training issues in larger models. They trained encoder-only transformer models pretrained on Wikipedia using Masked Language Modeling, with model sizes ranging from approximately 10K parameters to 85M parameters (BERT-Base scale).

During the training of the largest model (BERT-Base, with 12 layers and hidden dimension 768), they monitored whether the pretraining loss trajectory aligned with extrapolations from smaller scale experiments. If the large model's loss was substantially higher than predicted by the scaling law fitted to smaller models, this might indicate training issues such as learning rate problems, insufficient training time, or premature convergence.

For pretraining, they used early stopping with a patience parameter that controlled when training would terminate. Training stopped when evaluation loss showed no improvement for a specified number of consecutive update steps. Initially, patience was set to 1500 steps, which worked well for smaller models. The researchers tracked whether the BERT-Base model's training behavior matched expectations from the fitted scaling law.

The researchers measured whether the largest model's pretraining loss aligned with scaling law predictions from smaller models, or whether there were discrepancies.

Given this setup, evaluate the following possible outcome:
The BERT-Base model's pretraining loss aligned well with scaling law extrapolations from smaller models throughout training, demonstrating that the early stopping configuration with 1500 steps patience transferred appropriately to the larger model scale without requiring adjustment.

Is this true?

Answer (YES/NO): NO